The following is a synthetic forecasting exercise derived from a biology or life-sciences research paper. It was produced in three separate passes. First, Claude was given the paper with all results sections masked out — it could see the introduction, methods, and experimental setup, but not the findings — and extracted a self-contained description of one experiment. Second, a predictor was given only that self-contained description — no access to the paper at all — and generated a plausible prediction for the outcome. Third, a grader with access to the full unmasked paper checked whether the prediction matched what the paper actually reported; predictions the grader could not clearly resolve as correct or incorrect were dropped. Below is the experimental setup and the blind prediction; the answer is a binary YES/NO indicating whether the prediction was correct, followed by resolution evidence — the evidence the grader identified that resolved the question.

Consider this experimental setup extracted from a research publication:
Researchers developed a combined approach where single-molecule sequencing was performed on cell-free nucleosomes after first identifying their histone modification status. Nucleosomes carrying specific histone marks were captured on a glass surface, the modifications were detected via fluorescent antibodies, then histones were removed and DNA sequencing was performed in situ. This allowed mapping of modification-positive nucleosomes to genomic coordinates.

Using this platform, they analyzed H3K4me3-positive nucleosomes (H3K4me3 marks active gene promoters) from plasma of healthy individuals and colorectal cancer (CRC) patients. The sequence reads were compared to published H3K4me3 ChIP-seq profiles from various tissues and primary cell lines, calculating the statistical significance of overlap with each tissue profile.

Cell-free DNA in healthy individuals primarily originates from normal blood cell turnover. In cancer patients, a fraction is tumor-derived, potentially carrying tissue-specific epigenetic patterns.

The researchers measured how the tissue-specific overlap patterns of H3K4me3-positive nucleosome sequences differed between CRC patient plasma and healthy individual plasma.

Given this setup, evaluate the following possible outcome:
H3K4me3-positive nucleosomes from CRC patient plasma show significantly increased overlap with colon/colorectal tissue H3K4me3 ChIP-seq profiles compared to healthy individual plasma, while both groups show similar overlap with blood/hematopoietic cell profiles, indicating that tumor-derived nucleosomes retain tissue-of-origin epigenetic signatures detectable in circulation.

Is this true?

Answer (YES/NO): NO